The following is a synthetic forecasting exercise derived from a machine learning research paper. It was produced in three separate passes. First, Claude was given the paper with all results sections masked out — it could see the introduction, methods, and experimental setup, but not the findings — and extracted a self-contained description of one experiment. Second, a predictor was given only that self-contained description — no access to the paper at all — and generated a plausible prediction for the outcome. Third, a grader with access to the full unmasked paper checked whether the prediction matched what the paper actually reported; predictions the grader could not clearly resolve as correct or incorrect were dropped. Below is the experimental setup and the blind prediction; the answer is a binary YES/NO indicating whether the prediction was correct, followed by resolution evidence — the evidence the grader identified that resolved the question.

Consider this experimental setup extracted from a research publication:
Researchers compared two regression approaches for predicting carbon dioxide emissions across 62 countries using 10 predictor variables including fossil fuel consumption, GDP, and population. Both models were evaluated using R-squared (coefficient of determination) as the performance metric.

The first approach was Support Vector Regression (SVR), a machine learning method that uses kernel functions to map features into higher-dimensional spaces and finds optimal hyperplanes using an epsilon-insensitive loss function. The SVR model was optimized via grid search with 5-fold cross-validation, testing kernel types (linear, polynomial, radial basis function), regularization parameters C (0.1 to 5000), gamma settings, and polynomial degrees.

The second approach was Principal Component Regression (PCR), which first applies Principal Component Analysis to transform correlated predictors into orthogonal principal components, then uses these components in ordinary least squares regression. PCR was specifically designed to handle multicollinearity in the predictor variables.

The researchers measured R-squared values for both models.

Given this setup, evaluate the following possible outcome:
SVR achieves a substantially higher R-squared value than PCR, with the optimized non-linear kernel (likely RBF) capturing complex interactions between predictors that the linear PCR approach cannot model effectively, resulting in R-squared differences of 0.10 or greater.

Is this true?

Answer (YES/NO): NO